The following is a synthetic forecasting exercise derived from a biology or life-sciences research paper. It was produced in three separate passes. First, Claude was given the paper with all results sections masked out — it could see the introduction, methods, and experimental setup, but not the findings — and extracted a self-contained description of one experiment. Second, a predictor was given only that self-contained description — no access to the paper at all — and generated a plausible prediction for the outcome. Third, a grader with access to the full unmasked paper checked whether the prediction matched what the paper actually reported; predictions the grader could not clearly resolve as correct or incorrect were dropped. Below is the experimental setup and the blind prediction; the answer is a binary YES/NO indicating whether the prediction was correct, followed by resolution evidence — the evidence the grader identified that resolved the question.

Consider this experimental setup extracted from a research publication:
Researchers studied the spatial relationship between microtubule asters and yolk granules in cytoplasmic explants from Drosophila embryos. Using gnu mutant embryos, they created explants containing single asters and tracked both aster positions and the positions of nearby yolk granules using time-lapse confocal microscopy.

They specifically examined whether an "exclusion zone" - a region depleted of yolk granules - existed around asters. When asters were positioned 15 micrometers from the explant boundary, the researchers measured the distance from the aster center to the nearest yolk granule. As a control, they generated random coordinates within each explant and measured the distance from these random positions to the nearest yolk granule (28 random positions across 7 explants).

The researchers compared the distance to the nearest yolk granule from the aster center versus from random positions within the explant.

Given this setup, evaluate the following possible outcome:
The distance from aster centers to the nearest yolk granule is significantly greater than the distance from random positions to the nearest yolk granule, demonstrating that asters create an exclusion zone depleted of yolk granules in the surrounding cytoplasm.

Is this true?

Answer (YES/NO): YES